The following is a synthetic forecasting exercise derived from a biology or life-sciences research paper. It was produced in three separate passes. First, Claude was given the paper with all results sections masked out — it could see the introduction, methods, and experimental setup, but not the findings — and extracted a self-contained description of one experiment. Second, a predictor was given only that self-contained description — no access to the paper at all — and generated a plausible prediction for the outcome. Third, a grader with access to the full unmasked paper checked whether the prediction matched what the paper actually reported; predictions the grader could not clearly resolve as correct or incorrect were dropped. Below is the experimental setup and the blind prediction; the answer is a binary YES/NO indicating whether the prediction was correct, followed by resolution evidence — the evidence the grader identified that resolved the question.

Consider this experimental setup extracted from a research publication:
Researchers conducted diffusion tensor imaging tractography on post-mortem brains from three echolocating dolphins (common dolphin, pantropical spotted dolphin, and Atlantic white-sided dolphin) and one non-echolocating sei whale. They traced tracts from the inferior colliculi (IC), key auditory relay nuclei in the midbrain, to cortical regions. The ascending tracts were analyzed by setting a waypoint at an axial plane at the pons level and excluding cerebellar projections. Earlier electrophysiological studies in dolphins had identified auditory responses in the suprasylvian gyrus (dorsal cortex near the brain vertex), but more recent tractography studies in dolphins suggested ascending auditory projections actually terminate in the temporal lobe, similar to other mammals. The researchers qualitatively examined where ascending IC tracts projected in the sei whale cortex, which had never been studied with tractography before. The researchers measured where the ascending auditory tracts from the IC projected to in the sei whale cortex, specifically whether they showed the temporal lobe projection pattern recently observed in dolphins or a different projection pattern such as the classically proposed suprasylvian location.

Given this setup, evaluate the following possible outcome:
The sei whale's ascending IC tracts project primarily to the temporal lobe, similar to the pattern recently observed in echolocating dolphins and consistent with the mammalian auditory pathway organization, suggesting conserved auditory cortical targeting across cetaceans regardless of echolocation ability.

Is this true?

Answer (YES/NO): YES